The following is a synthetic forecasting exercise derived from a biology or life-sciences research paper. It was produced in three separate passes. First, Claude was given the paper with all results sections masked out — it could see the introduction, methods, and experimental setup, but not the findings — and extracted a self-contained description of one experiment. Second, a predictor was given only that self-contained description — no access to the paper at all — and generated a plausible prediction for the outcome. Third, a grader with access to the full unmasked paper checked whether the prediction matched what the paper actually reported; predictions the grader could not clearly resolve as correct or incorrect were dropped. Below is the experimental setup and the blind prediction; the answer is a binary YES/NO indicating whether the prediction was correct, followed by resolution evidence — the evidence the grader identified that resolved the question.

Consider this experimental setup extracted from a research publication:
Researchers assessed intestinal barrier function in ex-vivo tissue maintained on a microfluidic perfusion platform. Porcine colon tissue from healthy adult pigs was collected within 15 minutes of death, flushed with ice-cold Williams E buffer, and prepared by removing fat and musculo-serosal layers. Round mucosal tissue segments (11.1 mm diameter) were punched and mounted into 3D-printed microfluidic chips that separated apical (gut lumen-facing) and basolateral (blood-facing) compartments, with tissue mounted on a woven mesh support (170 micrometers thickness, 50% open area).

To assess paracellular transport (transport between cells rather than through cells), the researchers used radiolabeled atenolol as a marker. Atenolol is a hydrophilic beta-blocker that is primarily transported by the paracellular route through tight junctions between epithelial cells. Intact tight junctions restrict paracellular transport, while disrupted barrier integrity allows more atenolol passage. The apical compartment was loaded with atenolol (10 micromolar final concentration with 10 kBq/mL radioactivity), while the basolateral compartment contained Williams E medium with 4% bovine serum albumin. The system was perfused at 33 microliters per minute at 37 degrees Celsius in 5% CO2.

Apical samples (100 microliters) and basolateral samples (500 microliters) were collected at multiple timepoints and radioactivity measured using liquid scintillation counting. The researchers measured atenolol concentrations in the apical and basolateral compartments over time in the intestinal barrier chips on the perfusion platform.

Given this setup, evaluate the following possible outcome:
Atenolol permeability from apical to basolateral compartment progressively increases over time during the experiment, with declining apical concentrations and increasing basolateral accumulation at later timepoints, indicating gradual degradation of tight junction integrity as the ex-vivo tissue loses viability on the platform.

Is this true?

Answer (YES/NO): NO